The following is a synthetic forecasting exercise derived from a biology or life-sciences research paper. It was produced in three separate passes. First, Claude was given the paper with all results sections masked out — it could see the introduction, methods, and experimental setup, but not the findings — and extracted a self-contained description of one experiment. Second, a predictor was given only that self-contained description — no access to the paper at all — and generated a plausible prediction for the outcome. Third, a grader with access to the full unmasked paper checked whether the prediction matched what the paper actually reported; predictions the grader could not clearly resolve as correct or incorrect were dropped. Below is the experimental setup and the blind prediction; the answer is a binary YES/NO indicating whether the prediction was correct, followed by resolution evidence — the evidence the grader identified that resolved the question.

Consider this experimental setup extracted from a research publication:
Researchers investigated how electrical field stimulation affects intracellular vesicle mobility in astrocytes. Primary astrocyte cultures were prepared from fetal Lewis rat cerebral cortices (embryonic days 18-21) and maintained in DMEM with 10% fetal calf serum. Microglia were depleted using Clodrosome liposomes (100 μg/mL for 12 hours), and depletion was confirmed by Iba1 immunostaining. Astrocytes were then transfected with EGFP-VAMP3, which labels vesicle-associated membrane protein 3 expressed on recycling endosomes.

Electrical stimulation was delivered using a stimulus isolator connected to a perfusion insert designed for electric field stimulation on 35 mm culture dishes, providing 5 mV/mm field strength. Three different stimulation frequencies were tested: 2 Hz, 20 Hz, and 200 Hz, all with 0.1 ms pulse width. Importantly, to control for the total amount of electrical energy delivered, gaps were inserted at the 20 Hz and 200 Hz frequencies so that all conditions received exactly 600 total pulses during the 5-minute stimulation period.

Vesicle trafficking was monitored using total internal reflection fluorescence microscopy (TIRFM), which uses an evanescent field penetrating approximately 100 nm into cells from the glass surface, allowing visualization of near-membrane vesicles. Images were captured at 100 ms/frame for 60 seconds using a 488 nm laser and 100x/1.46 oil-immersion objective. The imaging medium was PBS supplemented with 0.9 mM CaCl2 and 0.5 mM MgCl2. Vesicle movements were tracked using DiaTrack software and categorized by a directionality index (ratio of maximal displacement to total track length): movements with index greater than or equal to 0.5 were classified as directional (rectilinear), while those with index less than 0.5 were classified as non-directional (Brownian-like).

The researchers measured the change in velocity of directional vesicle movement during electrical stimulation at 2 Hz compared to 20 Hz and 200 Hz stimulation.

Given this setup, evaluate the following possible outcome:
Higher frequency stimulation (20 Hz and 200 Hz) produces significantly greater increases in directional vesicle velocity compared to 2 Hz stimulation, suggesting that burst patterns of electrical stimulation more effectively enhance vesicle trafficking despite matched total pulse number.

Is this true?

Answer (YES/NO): NO